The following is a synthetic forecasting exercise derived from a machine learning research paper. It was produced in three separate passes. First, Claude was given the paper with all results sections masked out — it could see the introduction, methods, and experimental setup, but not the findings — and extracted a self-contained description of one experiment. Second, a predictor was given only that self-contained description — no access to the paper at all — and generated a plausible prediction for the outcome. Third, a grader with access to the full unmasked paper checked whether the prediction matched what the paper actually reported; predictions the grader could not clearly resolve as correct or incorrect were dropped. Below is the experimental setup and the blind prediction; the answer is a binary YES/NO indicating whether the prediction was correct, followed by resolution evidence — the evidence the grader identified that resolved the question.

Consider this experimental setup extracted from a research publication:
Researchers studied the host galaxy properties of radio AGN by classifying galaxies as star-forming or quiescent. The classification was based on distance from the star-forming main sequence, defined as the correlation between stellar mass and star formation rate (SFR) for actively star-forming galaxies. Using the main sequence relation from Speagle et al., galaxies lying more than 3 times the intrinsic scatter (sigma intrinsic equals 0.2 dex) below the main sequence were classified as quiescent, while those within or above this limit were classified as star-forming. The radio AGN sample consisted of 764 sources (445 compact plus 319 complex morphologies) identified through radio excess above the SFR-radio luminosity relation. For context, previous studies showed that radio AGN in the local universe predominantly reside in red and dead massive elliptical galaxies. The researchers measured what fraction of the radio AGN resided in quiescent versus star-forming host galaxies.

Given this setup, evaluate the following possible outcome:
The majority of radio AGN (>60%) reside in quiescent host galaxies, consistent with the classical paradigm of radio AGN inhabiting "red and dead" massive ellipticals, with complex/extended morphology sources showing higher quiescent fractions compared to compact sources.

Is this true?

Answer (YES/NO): NO